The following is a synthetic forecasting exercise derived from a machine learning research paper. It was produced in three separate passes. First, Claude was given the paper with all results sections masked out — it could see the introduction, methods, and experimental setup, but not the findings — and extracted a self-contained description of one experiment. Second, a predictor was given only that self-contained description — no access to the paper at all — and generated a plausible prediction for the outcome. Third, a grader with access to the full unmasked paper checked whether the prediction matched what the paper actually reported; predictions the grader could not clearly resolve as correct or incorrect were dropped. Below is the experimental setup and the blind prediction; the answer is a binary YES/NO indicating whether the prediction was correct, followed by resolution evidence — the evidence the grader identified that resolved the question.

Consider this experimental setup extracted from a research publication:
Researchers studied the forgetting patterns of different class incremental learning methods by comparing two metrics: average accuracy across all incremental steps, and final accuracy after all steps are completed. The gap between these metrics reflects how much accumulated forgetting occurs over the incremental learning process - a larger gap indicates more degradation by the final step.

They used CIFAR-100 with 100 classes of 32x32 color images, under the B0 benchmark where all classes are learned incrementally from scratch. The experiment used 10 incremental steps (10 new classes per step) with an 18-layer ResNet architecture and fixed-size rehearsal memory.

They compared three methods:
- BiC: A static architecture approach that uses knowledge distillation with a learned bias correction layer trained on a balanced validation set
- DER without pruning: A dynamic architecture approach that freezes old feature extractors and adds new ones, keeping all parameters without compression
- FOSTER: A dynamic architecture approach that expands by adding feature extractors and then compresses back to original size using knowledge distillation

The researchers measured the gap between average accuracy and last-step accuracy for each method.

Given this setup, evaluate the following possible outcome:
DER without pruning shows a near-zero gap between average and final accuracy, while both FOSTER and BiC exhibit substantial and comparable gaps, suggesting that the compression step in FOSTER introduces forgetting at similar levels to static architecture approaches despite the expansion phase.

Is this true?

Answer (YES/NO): NO